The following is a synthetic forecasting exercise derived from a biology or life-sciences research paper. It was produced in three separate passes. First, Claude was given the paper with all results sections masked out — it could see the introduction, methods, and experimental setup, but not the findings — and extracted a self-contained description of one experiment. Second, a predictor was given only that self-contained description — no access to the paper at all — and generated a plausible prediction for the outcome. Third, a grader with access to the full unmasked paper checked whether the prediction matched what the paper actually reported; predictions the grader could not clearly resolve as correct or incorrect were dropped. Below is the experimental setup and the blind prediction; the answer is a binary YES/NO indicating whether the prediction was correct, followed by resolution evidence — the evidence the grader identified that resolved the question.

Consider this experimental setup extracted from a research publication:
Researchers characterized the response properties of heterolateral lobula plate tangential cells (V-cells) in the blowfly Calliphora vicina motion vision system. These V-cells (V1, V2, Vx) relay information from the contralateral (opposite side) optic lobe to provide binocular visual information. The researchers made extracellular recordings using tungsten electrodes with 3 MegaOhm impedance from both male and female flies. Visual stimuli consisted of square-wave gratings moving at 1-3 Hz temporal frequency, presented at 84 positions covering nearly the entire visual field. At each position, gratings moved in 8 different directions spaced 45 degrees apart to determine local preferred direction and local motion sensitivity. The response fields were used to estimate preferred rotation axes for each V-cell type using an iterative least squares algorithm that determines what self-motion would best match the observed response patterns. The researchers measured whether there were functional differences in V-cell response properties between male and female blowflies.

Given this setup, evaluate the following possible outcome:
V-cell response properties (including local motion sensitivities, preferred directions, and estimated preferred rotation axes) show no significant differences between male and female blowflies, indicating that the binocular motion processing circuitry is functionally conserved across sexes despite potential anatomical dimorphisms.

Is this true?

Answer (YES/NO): YES